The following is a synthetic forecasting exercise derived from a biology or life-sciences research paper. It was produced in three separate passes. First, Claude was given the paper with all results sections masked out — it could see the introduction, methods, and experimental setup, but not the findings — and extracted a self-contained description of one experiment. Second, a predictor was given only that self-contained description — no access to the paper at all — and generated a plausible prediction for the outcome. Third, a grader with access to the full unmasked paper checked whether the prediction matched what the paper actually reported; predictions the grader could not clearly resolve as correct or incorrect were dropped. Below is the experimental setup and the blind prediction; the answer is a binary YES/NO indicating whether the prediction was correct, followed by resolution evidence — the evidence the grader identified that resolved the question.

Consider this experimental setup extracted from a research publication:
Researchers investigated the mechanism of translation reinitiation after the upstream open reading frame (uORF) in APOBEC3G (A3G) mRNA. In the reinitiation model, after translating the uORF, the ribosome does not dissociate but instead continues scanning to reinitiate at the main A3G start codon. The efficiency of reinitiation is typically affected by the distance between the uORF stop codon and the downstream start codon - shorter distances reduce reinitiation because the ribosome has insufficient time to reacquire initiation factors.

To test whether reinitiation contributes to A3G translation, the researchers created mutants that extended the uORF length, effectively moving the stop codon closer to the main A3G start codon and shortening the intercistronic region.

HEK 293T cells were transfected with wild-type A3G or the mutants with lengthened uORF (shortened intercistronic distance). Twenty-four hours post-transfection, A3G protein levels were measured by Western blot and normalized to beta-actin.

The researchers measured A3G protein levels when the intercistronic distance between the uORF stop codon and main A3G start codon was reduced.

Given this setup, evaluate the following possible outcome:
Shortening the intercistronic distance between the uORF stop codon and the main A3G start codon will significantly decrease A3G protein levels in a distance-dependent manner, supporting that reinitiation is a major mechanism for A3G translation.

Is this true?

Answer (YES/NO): NO